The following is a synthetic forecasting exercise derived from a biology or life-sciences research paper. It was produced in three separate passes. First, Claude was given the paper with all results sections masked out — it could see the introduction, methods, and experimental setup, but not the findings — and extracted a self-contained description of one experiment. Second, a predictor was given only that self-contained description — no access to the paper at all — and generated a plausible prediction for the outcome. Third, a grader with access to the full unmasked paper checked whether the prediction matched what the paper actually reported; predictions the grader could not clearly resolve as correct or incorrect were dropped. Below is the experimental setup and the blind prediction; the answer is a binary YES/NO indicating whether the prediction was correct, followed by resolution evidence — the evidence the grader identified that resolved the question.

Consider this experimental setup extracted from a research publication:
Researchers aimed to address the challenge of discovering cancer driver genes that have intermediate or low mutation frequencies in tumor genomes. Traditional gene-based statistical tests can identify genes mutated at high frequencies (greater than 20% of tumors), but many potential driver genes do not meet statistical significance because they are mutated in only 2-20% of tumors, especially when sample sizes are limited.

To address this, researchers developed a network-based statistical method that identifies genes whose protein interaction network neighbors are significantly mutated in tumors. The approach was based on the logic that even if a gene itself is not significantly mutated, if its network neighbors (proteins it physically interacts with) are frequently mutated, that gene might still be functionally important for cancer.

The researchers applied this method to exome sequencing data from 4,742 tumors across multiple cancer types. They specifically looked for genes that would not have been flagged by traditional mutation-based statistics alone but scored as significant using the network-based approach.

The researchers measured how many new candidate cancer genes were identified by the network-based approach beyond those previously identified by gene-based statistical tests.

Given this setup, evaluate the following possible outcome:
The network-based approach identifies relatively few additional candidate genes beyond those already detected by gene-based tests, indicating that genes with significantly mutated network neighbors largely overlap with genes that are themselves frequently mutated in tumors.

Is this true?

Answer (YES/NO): NO